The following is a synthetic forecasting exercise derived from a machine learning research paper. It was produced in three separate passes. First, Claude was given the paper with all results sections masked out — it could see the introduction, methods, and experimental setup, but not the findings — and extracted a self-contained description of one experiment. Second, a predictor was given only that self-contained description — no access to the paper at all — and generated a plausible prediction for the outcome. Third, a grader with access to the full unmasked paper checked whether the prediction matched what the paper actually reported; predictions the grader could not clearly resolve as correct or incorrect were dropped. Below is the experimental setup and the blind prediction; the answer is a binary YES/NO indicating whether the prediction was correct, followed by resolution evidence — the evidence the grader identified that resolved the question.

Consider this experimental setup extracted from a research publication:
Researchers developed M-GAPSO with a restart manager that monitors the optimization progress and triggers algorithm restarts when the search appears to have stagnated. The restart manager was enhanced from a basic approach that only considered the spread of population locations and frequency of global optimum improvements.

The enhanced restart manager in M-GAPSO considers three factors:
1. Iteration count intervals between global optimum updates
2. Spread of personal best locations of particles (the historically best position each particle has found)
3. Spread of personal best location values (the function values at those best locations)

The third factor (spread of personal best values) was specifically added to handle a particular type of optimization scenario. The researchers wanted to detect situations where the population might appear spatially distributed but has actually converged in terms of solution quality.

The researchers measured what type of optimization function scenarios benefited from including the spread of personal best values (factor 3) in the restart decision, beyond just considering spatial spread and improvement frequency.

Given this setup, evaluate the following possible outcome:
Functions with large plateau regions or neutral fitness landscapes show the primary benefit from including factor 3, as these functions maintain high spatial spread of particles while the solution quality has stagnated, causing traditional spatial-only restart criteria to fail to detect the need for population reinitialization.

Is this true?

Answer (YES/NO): NO